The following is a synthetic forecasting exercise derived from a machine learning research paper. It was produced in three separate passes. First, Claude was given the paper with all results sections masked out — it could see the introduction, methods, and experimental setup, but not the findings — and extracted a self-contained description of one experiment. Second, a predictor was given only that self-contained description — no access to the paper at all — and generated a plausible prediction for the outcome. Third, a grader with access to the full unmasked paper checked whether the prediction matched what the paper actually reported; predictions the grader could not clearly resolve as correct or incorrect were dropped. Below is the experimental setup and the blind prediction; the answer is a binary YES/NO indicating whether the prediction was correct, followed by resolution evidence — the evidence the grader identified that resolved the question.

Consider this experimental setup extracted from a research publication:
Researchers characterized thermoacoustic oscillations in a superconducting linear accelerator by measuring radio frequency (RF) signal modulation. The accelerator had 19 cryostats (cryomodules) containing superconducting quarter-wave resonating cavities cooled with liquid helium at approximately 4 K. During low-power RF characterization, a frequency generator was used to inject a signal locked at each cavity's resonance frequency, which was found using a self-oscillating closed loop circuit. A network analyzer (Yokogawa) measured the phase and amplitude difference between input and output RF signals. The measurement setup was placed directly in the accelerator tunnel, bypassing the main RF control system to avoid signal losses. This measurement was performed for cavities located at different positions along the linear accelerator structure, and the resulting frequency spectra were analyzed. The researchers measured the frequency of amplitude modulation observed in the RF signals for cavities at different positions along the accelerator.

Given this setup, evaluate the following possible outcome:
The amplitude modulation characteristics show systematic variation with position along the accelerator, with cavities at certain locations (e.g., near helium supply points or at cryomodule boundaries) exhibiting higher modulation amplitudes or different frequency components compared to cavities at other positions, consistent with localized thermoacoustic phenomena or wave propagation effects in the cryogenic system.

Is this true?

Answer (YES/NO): YES